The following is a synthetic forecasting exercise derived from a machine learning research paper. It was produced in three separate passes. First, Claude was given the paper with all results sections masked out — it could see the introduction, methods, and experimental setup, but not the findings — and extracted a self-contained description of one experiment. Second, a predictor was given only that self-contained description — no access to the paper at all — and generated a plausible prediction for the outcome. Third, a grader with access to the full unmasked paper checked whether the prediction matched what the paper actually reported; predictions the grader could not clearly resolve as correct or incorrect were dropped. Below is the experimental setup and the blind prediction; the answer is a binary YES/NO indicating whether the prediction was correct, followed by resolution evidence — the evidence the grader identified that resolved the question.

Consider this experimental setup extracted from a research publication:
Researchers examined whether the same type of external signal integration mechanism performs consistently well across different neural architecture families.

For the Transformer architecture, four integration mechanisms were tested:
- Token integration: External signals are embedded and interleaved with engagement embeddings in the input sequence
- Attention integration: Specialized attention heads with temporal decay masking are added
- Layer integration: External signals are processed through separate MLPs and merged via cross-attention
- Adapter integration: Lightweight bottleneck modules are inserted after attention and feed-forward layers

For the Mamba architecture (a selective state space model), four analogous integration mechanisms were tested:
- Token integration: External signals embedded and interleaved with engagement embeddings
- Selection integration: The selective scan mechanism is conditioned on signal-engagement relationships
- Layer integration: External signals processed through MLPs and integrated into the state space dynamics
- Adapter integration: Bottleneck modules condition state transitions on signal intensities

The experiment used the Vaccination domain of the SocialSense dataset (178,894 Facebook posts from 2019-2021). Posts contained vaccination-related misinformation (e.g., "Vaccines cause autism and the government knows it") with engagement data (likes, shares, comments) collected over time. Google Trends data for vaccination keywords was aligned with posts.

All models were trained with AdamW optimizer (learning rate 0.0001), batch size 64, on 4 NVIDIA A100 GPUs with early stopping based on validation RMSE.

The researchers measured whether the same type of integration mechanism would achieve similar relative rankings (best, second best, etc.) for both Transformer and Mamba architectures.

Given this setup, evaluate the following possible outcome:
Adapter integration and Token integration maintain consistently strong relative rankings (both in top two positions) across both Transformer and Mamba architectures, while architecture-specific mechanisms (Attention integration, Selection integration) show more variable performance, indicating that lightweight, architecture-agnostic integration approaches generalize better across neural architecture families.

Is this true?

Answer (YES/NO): NO